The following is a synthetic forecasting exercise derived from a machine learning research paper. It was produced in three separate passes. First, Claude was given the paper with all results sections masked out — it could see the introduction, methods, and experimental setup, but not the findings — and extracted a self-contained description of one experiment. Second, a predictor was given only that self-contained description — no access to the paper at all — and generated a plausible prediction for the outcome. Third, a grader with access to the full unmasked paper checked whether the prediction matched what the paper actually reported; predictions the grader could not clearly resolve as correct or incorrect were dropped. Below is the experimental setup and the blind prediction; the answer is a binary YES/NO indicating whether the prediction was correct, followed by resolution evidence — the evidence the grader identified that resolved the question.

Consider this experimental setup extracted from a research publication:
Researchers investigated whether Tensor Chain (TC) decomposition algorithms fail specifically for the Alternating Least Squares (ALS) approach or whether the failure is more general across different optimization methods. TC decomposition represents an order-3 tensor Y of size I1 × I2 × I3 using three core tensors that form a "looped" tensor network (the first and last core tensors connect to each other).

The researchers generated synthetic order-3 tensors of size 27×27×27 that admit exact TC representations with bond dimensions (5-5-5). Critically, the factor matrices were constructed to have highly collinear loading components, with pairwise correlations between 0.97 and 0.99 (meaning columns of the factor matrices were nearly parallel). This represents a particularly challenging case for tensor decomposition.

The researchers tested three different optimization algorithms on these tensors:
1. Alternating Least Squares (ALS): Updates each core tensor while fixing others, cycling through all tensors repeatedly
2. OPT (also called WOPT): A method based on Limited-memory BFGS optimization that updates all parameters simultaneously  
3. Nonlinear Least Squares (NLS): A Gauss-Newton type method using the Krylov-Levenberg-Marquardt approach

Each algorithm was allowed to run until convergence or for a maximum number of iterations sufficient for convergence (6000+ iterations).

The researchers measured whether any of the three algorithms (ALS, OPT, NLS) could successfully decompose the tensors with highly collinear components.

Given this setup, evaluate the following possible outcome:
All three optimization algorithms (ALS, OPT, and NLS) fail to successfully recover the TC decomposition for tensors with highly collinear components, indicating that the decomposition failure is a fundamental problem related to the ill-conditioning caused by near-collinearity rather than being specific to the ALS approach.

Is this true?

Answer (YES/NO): YES